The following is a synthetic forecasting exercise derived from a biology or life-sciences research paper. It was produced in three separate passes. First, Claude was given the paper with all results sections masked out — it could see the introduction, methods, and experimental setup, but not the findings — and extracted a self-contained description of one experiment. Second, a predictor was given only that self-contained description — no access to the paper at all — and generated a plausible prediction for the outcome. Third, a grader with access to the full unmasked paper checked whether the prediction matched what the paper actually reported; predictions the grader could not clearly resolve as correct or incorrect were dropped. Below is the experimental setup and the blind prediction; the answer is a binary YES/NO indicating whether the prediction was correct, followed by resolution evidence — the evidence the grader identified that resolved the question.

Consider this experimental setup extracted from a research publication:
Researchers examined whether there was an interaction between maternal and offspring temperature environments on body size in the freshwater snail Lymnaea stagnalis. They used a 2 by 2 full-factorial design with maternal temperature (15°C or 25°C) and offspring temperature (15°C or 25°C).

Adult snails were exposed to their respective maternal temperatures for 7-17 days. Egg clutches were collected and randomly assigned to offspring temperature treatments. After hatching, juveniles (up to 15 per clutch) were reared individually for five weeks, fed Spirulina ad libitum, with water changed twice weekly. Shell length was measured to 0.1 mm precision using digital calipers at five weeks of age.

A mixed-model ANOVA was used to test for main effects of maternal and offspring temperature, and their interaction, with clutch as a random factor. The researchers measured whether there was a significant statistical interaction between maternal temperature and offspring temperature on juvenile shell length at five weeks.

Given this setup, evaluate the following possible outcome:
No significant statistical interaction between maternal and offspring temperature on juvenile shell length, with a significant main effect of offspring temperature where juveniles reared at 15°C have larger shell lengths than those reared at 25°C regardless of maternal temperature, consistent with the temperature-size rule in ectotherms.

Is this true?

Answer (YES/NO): NO